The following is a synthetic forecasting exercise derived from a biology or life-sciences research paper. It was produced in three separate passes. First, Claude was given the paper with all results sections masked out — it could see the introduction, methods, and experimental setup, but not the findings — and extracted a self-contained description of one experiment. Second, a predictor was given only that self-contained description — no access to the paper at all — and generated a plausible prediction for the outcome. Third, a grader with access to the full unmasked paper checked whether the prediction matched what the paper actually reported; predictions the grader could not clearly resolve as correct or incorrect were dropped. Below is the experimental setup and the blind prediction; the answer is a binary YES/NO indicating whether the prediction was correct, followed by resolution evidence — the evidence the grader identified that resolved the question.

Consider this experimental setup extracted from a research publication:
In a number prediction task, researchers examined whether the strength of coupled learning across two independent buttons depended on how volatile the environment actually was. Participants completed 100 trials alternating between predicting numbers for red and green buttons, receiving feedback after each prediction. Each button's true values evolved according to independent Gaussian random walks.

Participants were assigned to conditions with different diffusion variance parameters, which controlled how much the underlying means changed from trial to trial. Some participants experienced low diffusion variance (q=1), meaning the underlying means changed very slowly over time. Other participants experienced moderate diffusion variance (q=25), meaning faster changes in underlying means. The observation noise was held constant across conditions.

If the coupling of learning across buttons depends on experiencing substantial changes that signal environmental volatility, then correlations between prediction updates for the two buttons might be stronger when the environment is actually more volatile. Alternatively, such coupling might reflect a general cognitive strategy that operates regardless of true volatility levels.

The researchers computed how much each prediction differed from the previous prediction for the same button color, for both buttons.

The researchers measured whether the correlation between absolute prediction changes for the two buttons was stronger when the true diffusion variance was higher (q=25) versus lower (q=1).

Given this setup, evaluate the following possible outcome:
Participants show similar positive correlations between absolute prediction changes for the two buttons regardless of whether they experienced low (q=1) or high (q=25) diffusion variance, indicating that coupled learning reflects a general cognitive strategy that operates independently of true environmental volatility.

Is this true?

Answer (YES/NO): YES